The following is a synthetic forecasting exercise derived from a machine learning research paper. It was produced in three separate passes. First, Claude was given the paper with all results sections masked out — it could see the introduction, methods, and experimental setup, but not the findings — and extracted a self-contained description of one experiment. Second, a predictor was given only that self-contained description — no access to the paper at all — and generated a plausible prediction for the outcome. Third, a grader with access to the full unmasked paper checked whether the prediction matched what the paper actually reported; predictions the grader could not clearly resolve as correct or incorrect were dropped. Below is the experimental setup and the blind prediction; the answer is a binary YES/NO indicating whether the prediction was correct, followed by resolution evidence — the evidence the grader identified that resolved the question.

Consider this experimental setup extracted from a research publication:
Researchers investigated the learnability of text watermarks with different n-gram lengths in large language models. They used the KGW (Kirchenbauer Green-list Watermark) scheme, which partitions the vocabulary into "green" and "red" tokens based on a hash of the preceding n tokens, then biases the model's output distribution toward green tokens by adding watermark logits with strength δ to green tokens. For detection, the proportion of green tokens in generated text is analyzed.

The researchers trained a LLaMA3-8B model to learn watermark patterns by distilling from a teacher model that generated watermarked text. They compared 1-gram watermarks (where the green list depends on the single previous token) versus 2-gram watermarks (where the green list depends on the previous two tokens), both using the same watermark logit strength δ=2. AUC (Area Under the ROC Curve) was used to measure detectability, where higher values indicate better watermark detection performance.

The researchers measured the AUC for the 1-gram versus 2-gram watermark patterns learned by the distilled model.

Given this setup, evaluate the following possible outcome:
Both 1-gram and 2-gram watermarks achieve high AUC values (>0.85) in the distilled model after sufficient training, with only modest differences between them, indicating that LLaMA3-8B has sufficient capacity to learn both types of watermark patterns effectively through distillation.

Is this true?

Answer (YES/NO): NO